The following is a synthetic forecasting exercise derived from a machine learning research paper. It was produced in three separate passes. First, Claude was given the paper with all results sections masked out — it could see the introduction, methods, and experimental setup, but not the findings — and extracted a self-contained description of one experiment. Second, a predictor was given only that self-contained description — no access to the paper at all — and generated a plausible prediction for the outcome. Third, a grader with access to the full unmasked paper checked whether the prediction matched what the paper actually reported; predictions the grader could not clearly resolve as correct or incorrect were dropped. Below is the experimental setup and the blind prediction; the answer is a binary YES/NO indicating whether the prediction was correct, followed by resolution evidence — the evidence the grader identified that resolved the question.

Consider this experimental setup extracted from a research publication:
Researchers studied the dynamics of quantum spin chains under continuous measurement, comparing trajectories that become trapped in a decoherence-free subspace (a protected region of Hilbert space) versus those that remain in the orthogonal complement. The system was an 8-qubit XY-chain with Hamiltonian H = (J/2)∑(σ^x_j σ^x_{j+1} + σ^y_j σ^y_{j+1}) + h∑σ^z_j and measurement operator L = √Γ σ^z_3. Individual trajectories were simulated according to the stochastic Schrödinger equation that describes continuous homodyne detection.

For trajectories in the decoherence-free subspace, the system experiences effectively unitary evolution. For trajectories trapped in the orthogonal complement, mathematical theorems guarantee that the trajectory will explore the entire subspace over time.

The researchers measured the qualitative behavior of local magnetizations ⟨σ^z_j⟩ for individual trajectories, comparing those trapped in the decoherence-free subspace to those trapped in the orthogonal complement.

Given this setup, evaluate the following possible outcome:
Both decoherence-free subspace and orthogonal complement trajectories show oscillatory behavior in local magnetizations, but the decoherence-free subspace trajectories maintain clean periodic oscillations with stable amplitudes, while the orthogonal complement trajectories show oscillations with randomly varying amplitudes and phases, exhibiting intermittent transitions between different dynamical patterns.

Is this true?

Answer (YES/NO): NO